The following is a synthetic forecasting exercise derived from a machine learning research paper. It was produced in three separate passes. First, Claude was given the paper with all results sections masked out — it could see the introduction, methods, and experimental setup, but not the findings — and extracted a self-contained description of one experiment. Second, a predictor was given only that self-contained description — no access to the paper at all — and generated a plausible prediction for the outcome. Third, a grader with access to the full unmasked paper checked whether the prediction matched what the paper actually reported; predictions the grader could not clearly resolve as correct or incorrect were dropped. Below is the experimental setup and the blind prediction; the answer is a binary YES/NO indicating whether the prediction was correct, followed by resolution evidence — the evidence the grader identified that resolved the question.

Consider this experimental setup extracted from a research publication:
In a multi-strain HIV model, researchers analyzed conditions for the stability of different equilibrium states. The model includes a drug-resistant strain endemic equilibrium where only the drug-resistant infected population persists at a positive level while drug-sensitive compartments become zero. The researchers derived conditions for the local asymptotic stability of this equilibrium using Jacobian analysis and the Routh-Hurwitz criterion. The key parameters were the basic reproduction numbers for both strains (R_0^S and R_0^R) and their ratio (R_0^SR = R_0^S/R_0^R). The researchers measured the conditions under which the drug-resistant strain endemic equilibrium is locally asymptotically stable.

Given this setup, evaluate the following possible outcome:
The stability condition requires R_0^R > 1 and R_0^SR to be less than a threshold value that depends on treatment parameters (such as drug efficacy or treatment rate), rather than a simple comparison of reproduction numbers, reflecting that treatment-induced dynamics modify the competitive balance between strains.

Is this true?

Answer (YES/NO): NO